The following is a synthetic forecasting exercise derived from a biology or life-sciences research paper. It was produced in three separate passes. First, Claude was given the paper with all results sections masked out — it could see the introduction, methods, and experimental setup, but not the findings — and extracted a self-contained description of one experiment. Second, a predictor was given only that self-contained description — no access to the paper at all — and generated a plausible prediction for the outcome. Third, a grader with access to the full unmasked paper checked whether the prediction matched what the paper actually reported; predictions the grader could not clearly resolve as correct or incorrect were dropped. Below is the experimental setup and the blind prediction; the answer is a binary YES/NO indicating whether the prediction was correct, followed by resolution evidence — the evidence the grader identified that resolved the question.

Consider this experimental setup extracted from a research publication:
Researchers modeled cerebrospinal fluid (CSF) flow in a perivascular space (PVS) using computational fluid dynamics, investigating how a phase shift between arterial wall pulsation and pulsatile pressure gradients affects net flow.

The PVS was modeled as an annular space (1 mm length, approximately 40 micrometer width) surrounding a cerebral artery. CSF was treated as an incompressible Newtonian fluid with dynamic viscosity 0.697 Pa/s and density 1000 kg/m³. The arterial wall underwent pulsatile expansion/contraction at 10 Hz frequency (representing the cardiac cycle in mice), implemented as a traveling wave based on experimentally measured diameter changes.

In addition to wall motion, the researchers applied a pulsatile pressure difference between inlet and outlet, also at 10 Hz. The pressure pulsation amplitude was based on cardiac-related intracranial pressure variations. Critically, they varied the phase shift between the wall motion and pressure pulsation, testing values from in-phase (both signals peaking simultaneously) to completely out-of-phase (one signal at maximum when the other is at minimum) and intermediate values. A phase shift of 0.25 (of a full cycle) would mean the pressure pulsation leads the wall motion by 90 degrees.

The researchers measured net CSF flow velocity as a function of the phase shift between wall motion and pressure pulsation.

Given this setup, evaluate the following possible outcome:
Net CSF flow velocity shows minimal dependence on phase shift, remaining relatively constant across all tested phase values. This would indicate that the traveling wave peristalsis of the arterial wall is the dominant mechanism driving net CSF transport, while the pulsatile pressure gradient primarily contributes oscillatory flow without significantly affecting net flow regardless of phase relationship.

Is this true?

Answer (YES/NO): NO